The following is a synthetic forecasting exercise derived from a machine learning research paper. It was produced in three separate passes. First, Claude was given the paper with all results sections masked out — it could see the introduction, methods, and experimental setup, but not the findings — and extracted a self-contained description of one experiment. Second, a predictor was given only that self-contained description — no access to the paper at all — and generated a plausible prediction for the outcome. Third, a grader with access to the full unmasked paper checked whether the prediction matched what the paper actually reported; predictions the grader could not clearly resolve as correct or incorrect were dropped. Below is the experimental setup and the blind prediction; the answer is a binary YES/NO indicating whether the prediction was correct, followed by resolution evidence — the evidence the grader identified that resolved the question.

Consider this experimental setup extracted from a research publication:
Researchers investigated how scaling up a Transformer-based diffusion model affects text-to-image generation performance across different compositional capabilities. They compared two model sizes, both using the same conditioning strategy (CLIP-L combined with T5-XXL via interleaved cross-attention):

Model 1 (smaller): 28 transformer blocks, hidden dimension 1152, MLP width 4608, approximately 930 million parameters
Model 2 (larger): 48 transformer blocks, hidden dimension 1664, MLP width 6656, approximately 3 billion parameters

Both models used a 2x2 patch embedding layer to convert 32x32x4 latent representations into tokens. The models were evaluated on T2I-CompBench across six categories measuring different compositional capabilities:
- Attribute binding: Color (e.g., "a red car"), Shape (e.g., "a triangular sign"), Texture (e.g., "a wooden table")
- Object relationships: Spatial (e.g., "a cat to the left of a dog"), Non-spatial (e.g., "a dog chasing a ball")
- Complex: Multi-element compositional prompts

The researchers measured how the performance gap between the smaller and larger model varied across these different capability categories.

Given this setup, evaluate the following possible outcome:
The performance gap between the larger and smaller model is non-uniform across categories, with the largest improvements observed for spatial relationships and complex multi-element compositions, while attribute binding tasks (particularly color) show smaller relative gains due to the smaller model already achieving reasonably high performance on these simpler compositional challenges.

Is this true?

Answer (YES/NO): NO